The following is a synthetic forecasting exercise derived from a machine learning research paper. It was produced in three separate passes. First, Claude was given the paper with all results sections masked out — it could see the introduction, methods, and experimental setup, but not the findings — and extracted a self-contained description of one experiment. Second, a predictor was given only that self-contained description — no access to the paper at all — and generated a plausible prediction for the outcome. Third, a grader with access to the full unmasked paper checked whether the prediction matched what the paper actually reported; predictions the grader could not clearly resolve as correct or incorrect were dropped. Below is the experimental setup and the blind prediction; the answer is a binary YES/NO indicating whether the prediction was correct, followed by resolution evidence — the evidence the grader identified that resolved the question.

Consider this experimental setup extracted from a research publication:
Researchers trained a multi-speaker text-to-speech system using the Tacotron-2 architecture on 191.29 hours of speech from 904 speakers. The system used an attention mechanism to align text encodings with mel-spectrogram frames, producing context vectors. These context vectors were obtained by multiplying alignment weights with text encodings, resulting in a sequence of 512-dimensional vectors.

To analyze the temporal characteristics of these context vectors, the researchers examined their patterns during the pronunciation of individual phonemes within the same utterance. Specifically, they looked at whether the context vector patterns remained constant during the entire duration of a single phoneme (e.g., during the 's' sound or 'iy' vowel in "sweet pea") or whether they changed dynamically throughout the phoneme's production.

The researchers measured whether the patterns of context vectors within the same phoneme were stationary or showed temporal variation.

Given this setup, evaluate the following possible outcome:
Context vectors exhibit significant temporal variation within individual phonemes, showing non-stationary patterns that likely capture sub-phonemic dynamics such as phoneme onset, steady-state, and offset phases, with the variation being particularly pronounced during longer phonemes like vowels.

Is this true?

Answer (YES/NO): NO